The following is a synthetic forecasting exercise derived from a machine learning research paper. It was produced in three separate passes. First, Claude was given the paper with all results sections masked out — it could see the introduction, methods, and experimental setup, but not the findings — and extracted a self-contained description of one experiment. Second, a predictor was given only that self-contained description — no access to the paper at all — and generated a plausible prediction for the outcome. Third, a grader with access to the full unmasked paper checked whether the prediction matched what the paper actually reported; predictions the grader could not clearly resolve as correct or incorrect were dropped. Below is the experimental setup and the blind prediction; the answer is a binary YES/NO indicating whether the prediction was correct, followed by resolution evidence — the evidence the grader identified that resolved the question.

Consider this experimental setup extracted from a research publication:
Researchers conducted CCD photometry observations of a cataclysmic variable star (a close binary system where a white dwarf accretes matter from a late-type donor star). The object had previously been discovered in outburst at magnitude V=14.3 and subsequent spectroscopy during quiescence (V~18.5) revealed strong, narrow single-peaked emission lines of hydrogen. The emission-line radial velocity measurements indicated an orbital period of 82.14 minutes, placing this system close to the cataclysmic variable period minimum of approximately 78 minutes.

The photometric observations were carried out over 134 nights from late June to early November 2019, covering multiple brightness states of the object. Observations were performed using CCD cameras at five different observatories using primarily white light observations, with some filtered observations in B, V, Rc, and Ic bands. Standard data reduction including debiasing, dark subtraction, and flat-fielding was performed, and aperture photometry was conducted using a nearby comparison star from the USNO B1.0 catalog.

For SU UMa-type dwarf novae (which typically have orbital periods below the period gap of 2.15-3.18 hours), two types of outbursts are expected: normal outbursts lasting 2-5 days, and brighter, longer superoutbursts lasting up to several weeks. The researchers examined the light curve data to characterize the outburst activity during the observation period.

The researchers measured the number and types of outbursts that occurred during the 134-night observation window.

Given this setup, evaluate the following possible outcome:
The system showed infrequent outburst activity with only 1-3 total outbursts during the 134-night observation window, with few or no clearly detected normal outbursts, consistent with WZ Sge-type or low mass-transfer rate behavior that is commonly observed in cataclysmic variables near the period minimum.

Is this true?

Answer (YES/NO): NO